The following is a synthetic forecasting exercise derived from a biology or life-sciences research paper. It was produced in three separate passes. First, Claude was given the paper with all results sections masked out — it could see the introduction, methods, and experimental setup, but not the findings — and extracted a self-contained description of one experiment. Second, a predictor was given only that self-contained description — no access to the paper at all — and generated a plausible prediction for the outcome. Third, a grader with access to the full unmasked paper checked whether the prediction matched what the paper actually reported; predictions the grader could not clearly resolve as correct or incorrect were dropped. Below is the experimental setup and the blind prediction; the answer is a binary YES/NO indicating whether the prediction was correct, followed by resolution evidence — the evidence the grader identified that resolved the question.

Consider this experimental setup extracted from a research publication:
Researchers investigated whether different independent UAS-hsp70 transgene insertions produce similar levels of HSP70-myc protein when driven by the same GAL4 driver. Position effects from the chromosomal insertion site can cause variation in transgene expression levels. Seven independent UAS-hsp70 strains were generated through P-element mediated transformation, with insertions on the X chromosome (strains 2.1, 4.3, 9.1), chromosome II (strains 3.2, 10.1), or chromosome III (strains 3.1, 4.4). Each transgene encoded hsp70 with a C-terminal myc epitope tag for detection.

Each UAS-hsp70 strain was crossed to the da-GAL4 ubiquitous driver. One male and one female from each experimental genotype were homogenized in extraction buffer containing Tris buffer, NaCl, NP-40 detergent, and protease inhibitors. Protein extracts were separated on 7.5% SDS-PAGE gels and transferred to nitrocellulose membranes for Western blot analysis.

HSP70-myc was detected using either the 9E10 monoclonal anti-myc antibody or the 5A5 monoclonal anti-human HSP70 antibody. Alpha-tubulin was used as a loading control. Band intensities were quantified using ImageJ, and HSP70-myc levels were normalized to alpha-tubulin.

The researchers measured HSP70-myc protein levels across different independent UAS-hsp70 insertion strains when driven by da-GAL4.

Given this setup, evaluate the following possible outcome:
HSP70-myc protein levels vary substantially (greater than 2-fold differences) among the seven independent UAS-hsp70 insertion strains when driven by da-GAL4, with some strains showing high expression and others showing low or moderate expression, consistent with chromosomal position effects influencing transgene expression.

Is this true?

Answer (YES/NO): NO